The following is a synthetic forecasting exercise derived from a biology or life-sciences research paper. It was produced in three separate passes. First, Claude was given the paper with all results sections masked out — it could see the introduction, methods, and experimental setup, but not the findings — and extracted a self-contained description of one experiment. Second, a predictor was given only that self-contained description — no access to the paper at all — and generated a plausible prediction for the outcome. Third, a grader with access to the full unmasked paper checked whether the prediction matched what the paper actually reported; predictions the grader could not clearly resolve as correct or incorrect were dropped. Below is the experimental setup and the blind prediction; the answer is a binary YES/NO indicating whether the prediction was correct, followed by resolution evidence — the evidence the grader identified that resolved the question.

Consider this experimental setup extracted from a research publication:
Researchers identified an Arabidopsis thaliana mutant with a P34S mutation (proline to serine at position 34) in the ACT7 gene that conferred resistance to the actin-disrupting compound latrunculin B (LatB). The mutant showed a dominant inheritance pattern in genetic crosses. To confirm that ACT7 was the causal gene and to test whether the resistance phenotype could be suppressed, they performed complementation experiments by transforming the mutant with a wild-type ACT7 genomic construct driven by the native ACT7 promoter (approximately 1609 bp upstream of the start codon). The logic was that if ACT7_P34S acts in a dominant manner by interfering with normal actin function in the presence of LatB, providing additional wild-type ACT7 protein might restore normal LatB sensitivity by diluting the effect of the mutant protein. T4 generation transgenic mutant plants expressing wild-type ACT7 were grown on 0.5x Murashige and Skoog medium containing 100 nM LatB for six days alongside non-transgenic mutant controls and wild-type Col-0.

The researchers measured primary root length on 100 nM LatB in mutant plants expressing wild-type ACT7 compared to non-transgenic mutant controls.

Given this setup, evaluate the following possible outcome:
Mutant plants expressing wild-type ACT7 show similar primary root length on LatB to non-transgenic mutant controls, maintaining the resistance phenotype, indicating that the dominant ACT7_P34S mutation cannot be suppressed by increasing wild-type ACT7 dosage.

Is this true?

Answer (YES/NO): NO